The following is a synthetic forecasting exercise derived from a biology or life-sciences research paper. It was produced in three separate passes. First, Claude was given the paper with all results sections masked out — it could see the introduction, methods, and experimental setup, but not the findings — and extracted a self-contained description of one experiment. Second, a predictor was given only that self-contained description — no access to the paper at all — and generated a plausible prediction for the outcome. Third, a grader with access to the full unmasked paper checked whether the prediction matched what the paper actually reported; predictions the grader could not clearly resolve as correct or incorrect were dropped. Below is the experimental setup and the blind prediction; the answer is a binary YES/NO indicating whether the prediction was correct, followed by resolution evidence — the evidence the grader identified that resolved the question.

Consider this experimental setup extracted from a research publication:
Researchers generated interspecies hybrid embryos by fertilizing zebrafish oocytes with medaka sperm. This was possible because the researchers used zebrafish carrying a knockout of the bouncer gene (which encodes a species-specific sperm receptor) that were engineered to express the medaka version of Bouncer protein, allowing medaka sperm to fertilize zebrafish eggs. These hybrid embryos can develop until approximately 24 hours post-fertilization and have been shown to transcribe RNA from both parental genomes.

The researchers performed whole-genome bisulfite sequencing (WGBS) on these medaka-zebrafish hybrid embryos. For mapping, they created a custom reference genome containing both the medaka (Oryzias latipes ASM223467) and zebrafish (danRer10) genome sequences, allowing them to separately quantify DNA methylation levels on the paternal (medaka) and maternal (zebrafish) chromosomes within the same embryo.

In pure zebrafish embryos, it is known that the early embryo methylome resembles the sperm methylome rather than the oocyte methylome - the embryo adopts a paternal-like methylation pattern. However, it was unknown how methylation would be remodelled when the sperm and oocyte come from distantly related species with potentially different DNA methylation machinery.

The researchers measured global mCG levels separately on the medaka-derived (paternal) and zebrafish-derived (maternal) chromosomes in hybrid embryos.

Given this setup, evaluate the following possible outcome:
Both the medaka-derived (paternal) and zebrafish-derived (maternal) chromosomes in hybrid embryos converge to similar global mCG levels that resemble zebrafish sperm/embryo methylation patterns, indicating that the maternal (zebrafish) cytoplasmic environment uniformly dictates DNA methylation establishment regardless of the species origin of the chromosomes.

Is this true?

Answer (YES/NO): NO